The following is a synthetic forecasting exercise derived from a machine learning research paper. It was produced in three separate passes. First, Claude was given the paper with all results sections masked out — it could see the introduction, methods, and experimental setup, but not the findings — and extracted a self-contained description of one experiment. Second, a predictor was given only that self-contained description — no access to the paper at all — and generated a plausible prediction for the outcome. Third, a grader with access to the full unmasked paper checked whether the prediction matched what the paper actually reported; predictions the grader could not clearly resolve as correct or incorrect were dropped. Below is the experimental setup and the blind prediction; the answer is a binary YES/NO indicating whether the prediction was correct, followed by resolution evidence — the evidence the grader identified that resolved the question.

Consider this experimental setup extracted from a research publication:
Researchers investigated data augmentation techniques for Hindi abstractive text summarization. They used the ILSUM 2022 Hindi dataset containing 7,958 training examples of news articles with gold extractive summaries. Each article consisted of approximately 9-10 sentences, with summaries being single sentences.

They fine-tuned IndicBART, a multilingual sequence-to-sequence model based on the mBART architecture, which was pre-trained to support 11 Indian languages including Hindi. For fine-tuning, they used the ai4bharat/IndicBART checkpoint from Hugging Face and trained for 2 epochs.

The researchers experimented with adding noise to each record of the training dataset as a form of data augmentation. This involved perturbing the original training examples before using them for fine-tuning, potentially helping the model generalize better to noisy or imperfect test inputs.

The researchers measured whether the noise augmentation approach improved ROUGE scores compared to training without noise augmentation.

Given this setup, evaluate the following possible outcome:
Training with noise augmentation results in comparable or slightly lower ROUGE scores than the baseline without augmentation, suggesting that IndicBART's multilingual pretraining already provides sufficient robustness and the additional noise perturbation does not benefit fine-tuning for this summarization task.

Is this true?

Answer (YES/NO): NO